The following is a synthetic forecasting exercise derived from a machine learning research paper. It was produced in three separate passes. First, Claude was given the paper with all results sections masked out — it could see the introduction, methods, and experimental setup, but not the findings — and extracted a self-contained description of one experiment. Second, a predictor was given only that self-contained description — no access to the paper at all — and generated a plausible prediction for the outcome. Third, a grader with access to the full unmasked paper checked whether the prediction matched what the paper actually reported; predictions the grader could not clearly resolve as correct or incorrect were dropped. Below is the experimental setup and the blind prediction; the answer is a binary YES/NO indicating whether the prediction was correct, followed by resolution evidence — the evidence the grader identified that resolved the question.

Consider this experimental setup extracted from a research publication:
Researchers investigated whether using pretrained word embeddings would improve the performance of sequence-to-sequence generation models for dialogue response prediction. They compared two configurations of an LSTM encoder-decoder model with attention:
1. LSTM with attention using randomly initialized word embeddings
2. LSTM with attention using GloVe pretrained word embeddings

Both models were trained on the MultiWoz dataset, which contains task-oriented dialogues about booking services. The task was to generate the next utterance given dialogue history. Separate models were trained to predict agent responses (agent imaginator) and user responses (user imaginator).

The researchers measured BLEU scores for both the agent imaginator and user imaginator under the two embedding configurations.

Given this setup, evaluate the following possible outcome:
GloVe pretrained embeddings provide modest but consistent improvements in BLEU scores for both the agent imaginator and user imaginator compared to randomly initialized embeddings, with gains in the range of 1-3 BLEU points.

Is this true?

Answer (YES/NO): NO